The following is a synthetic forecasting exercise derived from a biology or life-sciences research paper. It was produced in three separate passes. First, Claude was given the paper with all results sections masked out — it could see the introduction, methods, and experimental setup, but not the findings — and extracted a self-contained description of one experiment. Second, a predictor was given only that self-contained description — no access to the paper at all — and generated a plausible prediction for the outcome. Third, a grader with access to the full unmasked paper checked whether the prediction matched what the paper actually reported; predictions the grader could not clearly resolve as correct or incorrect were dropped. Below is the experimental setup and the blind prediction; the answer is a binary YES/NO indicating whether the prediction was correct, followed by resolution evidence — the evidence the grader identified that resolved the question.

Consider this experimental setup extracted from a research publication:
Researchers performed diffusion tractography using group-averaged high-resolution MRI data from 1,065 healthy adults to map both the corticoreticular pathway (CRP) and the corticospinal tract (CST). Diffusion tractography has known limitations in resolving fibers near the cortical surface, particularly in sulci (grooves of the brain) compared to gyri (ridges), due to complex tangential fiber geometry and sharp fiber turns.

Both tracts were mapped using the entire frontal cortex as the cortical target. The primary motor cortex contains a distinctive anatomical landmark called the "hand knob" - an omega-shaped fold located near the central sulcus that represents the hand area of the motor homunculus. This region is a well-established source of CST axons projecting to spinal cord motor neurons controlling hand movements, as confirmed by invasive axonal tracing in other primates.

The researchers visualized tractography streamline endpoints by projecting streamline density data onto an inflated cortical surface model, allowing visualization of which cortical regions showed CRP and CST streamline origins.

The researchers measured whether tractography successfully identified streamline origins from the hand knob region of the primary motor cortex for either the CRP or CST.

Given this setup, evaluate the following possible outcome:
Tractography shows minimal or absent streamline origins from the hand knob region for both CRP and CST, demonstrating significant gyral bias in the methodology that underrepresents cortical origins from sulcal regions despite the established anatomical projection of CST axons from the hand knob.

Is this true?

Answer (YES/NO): YES